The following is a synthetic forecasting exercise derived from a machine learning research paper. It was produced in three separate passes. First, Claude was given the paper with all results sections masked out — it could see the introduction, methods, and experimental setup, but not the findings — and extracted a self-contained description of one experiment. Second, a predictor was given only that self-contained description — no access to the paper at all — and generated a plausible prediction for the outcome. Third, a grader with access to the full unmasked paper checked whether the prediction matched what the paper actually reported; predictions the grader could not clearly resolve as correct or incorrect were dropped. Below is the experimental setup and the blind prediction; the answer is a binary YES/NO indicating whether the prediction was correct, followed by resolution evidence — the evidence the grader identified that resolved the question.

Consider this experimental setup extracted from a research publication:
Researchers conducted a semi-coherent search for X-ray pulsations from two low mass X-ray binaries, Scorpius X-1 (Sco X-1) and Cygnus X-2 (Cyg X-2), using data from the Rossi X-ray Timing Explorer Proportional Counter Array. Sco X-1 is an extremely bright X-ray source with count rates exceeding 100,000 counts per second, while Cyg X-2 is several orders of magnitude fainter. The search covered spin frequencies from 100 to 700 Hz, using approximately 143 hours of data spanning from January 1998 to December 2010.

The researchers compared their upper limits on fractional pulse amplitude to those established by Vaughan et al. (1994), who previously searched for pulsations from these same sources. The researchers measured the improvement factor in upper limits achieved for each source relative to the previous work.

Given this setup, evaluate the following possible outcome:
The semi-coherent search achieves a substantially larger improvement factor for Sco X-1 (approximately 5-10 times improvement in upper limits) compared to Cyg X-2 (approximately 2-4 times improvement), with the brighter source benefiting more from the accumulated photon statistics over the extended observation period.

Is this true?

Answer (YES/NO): NO